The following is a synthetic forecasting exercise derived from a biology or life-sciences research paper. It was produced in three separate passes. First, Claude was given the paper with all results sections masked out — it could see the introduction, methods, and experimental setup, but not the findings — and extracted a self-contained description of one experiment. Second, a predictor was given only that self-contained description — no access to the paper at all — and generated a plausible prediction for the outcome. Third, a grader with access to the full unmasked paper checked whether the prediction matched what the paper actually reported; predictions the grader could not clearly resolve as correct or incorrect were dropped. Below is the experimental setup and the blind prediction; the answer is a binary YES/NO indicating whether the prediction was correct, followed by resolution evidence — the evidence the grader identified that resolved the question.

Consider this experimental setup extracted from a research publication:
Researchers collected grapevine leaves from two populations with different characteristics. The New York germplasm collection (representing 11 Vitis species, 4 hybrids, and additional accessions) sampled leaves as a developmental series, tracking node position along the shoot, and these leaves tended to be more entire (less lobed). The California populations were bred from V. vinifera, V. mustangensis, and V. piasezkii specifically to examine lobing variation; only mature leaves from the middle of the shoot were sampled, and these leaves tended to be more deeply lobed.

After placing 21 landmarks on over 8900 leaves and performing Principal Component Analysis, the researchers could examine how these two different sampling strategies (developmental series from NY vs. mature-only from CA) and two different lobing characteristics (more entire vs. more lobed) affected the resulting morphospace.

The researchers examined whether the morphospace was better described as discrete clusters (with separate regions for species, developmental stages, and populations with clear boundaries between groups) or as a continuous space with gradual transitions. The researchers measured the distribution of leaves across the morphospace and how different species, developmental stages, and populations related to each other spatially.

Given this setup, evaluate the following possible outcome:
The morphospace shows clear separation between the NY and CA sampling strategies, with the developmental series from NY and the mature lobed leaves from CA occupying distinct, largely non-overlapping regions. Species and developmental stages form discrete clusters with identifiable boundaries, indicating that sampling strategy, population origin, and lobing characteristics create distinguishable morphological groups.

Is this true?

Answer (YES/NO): NO